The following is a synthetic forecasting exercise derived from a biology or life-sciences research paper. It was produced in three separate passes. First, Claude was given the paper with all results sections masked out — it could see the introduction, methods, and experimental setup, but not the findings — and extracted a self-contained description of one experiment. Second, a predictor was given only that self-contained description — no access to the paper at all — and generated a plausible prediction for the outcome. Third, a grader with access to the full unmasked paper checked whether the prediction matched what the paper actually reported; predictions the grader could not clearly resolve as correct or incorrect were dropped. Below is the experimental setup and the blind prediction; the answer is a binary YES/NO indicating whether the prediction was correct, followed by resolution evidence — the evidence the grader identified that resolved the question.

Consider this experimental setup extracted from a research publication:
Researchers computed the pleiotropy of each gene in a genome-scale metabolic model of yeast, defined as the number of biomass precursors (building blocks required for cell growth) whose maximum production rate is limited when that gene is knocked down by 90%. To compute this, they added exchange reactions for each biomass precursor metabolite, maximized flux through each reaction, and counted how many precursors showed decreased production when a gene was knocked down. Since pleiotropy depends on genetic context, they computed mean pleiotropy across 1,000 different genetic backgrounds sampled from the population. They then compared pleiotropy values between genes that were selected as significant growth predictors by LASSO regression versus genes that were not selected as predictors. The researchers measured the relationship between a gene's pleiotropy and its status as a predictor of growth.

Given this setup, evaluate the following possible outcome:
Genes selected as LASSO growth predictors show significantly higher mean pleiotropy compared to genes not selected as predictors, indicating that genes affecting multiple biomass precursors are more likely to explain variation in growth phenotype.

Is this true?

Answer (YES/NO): NO